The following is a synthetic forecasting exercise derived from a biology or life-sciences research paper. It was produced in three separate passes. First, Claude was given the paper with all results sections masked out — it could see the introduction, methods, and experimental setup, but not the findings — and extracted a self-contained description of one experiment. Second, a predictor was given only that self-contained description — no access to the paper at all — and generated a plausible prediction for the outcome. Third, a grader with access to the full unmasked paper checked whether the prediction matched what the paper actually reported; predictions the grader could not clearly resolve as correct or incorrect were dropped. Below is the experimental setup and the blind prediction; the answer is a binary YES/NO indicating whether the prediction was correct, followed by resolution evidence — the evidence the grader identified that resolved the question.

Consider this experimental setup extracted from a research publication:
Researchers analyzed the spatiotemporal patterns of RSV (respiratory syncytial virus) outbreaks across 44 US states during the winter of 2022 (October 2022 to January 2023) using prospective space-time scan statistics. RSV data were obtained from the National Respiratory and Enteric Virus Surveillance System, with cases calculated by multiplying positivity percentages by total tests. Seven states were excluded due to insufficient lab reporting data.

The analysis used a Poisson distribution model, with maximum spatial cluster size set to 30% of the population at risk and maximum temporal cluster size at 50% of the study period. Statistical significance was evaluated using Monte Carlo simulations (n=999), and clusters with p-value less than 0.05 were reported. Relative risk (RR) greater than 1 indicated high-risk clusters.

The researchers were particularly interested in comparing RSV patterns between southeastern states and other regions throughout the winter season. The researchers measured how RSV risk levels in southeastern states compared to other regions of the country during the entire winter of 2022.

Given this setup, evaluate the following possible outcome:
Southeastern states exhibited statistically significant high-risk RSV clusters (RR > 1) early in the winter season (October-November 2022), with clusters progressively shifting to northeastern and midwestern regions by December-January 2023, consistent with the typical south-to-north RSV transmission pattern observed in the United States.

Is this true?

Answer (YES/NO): NO